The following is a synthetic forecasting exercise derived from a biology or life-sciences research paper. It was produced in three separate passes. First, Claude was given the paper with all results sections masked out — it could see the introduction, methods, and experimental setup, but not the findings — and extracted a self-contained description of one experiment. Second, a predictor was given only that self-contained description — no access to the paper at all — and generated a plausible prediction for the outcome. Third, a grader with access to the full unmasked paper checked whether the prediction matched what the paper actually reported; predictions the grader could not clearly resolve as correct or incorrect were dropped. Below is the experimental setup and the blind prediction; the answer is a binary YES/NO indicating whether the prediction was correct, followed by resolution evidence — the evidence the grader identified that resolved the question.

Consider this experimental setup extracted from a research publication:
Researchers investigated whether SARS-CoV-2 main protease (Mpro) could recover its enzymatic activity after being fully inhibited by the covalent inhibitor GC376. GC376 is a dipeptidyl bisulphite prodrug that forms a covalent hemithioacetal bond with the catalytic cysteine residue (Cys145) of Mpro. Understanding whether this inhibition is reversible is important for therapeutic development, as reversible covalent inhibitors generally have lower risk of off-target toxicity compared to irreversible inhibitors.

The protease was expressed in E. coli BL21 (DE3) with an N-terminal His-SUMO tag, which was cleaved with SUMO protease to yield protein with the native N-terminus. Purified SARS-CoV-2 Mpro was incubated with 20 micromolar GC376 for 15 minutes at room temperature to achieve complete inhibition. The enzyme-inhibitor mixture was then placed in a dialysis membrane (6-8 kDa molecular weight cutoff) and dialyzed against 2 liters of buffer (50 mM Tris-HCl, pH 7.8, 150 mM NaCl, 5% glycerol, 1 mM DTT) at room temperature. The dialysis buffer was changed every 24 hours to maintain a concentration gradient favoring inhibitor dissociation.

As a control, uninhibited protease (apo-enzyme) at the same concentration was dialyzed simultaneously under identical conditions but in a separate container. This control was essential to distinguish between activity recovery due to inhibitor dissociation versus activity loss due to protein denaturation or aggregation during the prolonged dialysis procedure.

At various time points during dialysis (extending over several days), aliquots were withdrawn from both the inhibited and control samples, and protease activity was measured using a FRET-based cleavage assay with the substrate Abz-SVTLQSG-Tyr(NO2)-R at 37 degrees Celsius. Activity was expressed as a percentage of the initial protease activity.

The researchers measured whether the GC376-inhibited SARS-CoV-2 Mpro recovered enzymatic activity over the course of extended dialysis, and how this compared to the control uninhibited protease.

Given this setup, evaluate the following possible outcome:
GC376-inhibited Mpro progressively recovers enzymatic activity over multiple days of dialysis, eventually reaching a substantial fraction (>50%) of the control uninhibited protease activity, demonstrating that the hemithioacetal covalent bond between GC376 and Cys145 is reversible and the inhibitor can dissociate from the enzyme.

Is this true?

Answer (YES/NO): YES